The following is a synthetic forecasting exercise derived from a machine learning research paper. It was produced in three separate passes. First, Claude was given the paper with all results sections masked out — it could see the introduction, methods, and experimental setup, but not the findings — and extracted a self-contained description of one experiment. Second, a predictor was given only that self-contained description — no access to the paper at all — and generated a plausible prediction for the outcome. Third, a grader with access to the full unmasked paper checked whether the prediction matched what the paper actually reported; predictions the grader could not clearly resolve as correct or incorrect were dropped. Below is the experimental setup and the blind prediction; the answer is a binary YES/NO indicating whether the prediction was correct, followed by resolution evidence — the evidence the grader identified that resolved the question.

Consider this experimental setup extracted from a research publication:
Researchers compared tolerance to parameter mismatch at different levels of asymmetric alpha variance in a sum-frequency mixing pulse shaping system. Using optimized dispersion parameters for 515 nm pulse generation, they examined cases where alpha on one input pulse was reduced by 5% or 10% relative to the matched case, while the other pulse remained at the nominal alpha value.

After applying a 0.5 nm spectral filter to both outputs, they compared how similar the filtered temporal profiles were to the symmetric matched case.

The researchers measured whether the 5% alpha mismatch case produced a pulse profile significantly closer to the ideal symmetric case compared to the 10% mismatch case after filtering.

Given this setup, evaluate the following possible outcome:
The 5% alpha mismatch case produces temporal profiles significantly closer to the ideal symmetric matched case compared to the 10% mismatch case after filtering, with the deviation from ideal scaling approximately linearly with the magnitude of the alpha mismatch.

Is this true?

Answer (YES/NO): YES